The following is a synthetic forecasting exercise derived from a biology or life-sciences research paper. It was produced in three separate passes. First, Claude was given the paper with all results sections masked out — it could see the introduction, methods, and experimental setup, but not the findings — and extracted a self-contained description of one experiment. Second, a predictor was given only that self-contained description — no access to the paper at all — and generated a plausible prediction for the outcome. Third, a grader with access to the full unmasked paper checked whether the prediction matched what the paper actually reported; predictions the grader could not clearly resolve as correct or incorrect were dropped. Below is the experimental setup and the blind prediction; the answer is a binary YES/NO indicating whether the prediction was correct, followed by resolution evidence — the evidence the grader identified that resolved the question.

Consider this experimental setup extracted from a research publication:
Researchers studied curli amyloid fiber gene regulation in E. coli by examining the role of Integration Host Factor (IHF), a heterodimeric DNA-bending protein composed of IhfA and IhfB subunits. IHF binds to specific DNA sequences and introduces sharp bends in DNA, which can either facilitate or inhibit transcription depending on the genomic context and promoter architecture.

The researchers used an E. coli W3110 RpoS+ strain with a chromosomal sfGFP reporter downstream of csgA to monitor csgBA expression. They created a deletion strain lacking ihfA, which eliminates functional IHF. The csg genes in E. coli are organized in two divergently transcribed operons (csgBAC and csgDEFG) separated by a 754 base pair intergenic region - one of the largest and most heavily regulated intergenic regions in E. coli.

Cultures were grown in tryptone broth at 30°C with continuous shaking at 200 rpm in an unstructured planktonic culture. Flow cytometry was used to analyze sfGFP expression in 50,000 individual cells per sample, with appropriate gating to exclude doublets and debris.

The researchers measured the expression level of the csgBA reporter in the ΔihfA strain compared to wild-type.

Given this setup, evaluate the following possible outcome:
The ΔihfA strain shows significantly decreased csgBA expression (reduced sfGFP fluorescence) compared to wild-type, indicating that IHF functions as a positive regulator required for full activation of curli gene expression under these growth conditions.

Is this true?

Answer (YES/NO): YES